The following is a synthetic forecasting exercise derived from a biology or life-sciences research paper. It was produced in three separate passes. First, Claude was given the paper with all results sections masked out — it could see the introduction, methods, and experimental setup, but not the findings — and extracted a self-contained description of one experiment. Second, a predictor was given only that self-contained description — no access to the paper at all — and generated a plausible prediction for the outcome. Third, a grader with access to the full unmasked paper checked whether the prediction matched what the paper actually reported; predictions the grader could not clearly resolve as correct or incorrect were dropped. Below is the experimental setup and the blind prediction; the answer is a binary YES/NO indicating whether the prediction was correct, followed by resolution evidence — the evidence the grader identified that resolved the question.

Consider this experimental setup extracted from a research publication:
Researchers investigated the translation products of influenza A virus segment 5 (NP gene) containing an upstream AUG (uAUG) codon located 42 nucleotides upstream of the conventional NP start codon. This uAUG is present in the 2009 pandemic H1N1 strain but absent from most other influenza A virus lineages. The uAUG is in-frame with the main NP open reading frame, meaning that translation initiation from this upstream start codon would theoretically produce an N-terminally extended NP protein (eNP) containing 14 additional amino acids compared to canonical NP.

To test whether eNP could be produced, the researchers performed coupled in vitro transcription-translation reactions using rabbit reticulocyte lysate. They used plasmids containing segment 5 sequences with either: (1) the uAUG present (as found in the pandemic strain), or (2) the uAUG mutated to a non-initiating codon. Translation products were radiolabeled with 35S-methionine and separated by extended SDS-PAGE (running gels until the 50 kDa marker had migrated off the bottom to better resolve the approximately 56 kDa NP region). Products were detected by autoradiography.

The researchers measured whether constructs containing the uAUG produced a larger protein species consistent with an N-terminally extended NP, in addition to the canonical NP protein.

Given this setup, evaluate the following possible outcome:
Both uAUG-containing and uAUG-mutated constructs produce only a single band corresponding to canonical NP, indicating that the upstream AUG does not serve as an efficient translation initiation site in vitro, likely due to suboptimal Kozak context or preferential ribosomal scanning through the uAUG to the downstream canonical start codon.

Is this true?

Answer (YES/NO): NO